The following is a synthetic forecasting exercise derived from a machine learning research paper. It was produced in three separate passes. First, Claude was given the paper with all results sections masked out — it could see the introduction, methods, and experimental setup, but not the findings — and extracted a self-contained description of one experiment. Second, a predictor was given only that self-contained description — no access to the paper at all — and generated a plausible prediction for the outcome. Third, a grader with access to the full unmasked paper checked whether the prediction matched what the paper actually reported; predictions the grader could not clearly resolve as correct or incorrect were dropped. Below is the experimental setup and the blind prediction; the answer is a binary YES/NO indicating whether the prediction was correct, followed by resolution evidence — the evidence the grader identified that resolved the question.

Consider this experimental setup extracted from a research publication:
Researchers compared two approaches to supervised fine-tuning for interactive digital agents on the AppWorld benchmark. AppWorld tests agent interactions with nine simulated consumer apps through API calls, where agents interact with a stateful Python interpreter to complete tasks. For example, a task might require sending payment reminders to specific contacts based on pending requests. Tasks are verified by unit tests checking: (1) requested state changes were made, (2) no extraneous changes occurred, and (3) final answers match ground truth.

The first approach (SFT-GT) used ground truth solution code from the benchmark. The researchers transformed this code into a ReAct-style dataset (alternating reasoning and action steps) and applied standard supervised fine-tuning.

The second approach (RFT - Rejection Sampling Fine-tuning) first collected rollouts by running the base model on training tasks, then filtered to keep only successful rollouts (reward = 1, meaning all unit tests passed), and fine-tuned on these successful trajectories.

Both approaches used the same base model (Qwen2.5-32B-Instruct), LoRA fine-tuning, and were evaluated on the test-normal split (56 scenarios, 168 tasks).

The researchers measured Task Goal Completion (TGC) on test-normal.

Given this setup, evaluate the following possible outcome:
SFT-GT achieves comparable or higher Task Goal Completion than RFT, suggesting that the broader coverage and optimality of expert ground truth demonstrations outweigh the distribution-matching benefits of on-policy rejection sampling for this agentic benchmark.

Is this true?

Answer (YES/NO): NO